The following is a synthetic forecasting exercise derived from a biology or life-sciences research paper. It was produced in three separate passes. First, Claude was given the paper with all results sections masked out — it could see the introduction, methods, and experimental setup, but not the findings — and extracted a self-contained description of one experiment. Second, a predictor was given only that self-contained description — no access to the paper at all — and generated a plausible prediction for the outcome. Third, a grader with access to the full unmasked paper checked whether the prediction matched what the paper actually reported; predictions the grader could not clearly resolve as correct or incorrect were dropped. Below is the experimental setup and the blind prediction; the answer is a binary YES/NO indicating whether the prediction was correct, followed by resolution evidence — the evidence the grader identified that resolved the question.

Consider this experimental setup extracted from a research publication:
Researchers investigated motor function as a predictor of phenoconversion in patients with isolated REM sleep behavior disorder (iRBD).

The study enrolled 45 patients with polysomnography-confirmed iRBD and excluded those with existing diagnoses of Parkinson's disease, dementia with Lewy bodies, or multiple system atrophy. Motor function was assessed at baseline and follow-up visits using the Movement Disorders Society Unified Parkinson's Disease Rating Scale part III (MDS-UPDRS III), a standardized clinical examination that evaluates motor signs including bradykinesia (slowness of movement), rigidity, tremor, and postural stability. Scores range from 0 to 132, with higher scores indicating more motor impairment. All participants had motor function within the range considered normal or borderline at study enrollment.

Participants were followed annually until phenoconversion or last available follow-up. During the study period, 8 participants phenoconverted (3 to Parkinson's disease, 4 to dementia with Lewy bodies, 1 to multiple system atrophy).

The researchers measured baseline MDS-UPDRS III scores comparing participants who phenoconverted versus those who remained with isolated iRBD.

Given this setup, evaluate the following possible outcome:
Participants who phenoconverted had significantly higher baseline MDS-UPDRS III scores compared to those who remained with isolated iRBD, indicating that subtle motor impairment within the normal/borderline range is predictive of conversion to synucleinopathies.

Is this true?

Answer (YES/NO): YES